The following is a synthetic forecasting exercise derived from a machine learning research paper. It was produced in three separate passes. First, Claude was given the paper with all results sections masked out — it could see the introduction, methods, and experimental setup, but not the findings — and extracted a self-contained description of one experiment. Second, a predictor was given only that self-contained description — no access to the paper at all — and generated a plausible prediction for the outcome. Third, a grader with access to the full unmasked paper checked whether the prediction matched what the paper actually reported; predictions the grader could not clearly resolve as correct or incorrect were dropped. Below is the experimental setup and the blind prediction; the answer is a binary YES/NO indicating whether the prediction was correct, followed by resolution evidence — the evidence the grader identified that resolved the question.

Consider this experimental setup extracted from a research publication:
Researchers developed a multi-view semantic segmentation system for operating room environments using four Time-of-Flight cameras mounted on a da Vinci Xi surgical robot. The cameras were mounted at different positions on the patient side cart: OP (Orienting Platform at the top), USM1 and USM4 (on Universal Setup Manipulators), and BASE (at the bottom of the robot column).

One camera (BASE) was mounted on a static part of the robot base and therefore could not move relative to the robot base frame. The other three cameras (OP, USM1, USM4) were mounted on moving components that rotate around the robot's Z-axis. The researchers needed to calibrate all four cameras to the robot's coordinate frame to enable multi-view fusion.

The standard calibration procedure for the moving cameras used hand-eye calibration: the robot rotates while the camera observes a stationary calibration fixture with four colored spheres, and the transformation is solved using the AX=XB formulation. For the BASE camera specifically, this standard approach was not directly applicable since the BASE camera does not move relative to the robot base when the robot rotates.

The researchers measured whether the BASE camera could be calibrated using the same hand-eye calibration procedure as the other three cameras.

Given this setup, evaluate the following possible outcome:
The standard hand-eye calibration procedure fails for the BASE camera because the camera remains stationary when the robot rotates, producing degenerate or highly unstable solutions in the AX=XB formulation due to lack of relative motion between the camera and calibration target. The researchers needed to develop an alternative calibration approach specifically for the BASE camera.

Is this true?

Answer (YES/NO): YES